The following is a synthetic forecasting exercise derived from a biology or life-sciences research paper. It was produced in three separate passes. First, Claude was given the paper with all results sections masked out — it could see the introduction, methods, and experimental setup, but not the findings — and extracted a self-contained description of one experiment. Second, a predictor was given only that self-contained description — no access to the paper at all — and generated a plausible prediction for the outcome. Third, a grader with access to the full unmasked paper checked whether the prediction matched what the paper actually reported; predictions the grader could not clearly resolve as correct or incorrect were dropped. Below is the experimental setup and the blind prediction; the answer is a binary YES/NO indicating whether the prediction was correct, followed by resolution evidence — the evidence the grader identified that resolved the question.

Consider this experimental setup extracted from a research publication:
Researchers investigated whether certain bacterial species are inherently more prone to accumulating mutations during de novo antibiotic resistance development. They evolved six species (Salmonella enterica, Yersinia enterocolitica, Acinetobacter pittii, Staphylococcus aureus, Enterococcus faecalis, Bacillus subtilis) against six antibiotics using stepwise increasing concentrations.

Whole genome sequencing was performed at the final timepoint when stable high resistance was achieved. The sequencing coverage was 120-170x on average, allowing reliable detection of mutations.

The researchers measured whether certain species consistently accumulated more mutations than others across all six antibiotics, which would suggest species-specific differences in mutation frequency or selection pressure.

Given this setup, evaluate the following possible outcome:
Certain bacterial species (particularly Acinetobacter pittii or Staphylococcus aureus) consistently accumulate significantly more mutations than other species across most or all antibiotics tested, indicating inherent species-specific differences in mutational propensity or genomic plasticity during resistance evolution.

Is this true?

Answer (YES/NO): NO